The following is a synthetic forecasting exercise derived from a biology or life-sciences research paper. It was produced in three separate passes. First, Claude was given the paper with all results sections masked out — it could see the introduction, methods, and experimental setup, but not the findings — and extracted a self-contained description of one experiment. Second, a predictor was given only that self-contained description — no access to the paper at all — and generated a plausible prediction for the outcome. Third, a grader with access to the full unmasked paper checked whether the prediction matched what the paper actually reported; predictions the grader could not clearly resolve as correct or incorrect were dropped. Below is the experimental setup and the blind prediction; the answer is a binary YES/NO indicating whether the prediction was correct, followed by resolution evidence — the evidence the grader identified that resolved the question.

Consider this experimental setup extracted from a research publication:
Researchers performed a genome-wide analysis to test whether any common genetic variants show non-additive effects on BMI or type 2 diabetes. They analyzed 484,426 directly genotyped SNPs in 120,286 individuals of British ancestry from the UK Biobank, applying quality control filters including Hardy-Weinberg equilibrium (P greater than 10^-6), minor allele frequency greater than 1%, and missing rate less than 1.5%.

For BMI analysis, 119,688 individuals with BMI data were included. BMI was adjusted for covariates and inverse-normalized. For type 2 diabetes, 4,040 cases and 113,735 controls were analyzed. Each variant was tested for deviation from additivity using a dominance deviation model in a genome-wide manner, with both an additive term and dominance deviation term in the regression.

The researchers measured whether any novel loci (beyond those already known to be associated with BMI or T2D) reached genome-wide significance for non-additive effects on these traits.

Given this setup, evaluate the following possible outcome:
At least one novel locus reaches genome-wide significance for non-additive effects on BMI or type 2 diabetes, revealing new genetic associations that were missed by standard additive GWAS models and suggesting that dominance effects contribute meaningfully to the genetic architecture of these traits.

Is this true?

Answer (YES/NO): NO